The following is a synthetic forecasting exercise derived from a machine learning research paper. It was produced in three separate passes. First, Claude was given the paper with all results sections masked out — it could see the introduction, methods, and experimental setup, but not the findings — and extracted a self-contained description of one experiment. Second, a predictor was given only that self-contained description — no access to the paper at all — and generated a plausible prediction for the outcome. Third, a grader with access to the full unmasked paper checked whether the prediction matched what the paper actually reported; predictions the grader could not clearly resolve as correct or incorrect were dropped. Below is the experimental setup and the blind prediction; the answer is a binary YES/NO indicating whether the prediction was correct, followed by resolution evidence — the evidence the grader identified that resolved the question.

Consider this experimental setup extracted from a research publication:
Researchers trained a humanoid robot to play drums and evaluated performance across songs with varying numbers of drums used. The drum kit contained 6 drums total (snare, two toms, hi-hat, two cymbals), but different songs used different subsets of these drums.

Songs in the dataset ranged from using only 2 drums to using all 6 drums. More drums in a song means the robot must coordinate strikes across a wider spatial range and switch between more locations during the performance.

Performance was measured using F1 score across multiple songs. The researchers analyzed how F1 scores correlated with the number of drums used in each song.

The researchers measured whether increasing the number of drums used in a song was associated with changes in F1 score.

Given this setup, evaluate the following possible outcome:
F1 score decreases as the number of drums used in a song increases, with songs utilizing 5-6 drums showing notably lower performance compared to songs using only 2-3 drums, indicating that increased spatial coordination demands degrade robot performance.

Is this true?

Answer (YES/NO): YES